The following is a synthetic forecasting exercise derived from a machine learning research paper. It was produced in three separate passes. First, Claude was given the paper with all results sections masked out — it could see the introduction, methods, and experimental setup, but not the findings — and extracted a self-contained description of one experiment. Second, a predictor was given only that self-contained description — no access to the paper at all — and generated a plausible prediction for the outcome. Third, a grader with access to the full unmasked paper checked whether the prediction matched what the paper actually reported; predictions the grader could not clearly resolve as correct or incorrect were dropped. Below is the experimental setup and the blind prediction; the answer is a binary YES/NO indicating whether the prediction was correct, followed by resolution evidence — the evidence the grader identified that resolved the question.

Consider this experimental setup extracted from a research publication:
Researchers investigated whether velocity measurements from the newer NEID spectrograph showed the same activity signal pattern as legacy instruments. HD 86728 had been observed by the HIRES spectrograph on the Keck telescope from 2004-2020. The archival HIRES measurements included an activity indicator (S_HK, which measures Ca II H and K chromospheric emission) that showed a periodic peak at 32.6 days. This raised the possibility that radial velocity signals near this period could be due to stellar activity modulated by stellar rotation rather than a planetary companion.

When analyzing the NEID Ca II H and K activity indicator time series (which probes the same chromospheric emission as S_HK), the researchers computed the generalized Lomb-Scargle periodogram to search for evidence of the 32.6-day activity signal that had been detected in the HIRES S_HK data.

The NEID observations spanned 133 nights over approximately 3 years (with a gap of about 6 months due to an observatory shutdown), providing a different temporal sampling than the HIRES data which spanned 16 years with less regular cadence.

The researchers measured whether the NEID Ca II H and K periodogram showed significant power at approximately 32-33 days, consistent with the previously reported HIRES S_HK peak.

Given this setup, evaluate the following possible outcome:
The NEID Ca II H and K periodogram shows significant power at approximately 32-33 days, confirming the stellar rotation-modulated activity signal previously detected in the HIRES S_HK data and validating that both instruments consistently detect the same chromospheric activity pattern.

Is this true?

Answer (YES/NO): NO